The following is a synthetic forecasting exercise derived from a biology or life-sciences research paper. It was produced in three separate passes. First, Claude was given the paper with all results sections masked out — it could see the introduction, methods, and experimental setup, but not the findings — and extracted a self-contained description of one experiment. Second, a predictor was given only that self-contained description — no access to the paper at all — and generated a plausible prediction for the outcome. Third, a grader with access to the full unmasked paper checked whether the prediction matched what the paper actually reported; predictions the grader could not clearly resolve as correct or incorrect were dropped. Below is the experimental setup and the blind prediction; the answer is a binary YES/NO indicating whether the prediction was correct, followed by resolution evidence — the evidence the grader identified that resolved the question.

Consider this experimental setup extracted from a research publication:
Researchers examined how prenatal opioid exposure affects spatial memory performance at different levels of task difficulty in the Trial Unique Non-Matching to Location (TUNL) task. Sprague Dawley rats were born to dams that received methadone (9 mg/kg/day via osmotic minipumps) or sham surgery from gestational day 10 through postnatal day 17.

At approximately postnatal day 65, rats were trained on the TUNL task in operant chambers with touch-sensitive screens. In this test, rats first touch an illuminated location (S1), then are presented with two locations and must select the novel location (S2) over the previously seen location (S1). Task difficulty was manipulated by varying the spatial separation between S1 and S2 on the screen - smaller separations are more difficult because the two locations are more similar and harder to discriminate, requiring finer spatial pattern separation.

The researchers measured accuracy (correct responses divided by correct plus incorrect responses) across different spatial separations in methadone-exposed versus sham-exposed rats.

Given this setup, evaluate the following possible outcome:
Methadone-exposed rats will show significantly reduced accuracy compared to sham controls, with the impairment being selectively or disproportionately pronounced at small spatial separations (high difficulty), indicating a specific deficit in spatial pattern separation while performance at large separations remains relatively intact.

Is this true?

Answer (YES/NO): NO